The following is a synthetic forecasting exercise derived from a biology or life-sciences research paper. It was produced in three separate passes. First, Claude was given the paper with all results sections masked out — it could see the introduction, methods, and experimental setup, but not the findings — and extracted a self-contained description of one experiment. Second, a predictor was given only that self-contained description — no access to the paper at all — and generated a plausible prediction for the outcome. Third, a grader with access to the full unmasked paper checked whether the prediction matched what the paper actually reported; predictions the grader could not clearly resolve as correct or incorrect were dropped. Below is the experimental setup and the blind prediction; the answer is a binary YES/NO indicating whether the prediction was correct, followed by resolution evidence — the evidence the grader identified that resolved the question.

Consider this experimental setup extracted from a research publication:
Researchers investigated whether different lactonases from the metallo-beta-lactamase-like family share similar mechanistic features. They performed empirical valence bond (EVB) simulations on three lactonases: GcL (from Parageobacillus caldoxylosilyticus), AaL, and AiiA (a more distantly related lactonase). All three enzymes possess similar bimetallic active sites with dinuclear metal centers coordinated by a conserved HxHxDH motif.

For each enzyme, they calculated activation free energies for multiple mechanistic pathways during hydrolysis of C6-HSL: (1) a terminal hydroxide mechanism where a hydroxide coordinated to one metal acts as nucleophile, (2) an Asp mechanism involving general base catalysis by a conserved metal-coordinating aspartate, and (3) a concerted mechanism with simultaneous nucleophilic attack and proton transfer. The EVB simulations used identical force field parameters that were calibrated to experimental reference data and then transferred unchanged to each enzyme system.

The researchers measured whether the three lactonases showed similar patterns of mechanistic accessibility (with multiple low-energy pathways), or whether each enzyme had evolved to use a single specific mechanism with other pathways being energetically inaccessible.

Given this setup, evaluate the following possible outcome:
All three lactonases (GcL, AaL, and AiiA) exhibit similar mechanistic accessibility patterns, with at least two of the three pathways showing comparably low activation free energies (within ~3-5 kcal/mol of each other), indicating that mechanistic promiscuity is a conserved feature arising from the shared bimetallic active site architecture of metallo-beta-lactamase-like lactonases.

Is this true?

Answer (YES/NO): YES